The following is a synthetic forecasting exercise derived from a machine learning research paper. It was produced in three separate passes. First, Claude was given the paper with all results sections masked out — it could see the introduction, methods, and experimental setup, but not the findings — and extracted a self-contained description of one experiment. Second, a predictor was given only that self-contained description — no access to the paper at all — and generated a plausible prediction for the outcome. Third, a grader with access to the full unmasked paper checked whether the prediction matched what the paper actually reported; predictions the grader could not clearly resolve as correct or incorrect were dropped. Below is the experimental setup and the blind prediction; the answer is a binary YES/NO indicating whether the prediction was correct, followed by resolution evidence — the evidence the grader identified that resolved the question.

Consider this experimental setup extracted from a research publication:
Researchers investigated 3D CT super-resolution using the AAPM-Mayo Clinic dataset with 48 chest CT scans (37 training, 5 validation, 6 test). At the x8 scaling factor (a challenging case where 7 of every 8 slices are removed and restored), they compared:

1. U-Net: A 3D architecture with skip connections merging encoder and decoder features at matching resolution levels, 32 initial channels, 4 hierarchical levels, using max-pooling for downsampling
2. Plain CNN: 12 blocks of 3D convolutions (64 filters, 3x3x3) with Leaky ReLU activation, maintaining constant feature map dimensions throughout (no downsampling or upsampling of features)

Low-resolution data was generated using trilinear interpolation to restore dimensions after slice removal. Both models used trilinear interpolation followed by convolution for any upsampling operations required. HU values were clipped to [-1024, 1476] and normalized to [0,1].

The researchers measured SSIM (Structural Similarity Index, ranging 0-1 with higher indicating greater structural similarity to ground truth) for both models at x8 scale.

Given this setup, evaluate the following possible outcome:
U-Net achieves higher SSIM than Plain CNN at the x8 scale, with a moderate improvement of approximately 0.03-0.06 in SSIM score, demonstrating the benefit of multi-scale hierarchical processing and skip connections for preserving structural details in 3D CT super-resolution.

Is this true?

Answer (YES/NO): NO